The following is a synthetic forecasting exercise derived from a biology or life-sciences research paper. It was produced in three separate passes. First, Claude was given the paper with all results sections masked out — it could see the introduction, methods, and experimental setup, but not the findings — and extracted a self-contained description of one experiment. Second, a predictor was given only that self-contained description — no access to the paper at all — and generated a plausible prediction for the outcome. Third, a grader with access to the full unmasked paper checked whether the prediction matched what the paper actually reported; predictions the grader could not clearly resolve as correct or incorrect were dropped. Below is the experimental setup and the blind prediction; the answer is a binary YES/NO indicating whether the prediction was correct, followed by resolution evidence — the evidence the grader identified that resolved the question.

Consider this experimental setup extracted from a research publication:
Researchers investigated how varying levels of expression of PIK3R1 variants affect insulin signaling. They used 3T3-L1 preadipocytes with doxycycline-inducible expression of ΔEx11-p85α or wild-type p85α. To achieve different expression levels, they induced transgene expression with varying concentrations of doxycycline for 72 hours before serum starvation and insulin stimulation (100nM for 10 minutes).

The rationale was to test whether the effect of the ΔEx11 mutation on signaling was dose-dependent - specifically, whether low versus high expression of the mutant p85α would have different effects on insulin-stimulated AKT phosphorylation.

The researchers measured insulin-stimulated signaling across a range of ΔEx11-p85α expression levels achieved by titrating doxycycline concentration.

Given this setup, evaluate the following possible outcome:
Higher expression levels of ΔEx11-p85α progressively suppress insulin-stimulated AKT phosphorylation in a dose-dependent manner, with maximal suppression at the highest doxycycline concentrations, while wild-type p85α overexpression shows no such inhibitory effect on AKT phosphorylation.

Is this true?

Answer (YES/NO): NO